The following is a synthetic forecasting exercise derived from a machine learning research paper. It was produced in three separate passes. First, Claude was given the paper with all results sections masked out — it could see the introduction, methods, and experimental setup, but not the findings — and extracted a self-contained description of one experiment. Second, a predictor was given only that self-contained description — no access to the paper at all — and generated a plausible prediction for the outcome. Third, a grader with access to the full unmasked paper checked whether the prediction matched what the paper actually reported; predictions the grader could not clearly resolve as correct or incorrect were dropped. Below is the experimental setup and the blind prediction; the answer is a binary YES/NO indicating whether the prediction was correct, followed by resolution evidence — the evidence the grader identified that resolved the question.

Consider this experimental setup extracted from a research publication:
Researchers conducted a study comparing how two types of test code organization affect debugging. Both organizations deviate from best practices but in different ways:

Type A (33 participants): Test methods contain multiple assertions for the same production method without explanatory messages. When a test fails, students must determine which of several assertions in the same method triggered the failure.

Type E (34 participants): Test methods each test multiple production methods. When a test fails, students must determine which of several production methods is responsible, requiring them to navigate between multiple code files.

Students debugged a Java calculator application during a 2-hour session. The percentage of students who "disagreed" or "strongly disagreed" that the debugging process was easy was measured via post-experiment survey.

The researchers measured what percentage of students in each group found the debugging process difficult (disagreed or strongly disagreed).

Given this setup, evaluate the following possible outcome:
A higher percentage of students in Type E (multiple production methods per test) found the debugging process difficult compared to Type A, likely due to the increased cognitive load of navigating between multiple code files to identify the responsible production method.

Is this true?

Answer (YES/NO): NO